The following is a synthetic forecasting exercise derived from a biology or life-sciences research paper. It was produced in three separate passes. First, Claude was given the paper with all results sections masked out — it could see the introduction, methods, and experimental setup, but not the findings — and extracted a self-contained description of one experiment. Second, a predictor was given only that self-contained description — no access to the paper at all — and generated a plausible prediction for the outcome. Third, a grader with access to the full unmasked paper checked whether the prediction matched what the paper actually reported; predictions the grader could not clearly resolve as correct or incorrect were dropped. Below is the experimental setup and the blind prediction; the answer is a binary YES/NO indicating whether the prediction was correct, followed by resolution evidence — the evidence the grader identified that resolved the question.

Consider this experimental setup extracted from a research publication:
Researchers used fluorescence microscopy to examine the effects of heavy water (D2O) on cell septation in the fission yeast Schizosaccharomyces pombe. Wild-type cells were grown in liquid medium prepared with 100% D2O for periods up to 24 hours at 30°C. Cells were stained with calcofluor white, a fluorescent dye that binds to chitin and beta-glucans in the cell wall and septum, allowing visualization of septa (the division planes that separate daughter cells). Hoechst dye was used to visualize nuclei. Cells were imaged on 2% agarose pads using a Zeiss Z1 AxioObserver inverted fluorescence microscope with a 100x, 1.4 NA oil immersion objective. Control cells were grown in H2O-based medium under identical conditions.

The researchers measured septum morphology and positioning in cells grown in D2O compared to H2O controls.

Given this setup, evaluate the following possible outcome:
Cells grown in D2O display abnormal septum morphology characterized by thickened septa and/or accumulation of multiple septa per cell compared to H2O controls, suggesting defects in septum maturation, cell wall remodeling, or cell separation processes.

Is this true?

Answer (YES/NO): YES